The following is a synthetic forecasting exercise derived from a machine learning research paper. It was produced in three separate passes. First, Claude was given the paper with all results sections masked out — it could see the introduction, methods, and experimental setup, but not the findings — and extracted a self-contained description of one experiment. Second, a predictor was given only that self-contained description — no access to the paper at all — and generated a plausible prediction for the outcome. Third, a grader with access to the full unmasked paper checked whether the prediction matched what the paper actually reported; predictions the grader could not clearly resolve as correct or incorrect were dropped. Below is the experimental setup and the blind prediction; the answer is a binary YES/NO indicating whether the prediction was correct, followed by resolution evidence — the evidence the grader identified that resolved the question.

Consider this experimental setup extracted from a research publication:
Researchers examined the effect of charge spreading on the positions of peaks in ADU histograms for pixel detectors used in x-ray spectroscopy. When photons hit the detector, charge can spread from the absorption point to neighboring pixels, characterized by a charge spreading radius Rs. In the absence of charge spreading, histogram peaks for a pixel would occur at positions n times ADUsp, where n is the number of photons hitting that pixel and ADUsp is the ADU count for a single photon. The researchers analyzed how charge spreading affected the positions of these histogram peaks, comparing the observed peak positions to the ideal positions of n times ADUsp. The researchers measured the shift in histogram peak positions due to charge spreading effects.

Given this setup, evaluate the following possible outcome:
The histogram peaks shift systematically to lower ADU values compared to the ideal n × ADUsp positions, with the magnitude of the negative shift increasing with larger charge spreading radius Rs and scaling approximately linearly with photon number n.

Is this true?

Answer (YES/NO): YES